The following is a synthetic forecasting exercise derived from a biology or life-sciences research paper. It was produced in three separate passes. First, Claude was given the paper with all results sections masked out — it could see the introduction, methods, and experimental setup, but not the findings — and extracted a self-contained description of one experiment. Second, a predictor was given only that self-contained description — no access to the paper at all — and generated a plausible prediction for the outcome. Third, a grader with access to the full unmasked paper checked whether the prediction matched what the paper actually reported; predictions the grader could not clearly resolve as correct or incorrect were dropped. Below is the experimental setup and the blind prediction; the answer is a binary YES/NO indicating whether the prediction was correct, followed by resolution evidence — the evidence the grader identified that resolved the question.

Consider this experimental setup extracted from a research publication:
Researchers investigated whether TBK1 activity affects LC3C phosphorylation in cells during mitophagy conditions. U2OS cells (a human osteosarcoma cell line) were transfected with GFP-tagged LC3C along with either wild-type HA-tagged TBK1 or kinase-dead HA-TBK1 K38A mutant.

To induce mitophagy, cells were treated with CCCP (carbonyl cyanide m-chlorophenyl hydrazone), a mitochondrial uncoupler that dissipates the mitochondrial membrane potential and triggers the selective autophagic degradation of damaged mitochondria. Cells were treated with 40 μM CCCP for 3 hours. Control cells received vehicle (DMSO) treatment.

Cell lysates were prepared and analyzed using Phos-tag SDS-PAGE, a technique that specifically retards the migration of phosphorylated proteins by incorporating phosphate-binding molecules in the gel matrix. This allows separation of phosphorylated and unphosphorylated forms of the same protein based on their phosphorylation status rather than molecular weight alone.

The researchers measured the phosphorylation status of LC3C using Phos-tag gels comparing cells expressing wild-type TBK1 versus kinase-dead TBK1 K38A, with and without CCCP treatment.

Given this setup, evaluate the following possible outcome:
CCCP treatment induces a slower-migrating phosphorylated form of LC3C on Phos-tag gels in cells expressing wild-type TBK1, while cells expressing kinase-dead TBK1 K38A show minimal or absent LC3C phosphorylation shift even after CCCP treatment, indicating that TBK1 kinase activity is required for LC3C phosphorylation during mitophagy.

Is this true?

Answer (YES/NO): YES